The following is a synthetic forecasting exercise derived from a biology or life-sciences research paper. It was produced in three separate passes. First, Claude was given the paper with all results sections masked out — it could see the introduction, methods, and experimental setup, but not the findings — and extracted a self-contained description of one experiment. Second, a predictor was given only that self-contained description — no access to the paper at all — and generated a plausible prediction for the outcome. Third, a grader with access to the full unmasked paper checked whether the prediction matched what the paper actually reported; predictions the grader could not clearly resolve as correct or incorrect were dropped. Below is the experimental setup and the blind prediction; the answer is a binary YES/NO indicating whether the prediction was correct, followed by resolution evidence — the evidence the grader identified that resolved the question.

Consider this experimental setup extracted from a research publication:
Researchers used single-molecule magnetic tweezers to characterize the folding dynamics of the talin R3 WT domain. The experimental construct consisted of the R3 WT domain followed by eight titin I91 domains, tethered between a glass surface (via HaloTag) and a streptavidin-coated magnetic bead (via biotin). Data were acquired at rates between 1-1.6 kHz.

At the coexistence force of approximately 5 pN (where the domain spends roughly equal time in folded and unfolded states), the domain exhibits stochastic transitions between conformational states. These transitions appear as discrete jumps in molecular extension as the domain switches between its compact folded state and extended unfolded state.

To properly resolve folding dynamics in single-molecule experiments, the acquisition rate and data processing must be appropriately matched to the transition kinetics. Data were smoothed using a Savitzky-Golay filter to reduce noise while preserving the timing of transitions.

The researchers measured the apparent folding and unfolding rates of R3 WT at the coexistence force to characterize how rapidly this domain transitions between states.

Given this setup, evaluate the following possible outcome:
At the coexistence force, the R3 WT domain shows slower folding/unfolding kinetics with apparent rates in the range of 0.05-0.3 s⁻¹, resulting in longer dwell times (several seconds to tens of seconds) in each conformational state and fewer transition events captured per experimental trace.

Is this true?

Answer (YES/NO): NO